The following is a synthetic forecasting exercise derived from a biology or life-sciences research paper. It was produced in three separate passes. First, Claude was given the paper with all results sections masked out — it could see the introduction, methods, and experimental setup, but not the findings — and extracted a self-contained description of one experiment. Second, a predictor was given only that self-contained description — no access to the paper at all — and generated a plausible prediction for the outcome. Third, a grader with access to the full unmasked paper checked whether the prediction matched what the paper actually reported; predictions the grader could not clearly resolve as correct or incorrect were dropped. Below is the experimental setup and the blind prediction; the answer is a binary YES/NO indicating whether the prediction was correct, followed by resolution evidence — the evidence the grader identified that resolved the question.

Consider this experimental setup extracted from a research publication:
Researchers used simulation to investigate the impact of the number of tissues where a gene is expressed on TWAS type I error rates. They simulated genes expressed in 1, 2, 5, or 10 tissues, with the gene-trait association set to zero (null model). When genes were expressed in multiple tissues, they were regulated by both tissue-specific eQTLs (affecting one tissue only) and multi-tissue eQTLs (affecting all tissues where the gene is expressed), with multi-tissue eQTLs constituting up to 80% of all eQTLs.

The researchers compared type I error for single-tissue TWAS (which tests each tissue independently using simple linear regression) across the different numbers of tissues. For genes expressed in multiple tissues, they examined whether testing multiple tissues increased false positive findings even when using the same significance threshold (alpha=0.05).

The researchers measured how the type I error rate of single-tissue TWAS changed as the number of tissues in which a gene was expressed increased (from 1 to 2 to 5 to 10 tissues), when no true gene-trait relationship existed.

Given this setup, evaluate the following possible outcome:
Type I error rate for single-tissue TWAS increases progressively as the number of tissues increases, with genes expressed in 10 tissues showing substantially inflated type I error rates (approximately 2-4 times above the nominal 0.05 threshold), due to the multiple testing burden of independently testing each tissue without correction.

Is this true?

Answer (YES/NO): NO